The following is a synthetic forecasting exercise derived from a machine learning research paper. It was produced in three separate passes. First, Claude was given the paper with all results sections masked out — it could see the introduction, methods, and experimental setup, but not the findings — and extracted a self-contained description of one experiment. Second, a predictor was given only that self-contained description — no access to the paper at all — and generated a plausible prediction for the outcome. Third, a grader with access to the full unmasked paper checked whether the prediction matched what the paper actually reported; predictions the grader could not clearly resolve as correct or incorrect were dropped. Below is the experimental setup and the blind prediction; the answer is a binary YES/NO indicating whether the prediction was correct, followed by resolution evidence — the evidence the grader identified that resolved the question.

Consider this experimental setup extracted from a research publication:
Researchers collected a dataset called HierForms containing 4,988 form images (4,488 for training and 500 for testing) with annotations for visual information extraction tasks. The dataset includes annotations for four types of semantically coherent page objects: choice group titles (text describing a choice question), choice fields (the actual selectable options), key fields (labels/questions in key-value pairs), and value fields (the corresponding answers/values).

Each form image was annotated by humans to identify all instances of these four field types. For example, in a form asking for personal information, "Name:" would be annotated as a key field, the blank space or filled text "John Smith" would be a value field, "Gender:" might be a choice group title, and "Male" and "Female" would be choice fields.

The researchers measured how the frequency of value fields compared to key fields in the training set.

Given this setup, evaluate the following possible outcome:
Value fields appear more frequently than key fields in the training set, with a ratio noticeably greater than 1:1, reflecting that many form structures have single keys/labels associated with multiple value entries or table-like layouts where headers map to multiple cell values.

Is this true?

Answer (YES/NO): NO